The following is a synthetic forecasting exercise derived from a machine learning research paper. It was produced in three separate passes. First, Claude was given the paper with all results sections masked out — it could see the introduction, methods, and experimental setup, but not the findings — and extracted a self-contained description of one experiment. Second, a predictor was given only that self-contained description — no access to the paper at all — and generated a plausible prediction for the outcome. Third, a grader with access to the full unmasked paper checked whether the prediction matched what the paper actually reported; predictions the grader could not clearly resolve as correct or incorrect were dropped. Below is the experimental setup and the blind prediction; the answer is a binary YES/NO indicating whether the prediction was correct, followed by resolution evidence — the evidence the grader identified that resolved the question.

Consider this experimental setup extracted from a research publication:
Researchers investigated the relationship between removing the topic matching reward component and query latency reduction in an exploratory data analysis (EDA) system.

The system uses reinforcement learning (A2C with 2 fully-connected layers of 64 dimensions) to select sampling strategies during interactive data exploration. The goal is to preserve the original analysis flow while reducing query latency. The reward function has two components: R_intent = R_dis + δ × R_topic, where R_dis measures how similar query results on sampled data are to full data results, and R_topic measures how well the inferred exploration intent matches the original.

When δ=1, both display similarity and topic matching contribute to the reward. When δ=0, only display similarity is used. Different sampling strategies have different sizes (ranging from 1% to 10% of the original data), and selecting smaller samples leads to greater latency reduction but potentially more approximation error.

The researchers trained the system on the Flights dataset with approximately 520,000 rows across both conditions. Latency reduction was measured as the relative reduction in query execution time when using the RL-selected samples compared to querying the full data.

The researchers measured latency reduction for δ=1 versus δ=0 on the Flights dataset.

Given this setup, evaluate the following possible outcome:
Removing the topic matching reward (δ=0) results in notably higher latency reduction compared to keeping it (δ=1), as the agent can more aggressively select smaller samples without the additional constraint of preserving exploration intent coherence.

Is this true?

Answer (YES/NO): NO